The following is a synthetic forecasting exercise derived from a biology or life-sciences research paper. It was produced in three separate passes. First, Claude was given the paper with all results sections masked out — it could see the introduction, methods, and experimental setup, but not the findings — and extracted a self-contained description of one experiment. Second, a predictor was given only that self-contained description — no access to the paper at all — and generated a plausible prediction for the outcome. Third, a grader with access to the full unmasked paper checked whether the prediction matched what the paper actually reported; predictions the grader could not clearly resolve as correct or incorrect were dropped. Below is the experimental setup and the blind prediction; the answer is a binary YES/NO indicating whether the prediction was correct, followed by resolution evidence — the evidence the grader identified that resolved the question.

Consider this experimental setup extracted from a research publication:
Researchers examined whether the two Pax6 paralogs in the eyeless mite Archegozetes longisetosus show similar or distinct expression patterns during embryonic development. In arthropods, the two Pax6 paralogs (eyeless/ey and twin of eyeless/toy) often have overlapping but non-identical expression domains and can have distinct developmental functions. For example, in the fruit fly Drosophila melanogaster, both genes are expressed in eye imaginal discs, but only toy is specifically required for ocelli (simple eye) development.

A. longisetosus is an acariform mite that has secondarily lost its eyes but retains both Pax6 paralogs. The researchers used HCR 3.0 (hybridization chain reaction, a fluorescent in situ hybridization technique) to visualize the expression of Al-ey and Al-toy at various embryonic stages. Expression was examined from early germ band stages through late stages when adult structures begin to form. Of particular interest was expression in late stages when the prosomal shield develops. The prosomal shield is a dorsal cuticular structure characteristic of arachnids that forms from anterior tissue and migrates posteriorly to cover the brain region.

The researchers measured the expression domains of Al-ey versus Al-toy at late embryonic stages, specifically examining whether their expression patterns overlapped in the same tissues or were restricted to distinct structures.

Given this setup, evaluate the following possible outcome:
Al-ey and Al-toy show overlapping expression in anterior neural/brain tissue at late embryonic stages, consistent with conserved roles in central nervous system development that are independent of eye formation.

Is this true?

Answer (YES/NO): NO